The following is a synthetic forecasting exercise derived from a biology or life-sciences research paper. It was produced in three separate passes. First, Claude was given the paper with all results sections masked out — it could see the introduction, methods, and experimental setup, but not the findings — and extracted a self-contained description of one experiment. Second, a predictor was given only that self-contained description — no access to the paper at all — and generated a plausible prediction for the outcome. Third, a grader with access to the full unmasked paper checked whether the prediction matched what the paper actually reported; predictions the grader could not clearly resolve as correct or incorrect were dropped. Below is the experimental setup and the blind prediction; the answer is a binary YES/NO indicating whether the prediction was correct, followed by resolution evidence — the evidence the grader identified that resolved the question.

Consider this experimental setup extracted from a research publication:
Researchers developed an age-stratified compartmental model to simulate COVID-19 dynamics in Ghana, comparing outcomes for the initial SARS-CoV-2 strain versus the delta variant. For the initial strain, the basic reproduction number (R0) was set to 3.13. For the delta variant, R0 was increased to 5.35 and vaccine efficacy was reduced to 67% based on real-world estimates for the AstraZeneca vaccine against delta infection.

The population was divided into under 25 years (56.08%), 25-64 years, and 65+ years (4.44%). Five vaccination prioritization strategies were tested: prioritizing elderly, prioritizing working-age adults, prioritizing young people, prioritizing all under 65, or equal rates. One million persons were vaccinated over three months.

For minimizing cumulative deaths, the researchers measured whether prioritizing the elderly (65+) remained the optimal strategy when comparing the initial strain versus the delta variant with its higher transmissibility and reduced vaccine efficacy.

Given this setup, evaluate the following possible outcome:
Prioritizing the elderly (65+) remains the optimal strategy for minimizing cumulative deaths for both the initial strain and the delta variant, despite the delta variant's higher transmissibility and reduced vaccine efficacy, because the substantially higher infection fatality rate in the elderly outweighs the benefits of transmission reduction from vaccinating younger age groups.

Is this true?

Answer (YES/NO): YES